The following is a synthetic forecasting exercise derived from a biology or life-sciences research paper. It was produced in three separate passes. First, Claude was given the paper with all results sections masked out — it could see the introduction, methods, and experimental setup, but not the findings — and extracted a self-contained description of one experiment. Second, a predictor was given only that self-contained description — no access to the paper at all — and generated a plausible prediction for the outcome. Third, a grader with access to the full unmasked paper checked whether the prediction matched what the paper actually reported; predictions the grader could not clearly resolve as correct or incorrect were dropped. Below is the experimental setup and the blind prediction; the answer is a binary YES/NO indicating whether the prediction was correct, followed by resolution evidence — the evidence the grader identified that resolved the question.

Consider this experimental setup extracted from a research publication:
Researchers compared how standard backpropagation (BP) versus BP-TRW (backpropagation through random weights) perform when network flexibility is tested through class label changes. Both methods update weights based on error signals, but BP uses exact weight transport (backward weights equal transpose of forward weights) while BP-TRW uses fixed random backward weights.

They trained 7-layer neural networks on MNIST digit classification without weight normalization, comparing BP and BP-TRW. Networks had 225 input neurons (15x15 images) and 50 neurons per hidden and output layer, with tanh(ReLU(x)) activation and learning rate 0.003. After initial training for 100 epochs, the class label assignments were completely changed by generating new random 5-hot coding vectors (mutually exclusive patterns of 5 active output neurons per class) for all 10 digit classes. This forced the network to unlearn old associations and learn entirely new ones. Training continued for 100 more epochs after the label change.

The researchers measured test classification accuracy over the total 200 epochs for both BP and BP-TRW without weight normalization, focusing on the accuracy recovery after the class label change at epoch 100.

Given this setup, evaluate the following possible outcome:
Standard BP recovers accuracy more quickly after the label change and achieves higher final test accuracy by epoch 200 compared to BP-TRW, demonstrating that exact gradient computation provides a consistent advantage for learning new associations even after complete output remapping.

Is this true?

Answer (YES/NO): YES